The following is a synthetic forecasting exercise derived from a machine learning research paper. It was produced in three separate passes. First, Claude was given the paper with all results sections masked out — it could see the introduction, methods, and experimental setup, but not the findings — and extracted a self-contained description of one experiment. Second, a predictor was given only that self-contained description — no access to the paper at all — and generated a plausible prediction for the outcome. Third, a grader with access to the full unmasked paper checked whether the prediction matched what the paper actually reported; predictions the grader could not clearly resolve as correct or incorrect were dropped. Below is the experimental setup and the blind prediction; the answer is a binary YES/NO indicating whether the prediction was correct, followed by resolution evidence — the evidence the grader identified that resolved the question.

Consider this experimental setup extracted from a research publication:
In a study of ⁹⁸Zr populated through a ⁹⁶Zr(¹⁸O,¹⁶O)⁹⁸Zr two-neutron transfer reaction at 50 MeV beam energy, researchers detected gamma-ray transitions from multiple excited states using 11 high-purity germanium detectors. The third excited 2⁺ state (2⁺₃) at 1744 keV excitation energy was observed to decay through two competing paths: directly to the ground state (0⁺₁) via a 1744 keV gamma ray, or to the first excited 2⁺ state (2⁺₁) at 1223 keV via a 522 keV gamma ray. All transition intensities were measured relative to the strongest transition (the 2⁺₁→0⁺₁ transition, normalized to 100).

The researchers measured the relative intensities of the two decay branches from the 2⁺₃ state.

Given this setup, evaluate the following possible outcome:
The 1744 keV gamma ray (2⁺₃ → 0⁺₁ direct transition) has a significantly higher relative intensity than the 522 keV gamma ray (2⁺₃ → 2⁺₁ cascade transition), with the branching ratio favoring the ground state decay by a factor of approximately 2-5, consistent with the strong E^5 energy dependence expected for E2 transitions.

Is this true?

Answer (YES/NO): YES